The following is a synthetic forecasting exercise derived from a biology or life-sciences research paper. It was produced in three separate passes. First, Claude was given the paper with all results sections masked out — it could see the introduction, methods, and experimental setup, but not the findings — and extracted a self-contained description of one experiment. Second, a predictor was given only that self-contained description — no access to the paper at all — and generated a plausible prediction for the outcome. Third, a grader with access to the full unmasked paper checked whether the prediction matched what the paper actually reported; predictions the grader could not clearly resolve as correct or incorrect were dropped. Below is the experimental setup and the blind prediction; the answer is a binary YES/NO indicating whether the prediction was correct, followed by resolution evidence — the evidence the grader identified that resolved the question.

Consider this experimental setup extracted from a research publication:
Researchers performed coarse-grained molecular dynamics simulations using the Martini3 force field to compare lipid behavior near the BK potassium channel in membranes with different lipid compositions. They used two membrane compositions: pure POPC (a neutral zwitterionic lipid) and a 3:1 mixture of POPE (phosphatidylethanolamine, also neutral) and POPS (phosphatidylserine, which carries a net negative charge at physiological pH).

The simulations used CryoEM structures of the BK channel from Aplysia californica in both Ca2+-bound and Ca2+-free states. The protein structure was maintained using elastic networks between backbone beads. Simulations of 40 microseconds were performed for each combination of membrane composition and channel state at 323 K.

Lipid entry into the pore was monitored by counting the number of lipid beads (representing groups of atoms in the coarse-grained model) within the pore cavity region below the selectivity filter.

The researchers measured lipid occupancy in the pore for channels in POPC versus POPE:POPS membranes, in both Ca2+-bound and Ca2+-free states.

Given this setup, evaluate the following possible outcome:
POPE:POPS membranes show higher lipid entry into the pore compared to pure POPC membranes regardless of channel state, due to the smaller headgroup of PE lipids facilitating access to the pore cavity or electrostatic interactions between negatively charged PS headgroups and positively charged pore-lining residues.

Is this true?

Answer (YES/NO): NO